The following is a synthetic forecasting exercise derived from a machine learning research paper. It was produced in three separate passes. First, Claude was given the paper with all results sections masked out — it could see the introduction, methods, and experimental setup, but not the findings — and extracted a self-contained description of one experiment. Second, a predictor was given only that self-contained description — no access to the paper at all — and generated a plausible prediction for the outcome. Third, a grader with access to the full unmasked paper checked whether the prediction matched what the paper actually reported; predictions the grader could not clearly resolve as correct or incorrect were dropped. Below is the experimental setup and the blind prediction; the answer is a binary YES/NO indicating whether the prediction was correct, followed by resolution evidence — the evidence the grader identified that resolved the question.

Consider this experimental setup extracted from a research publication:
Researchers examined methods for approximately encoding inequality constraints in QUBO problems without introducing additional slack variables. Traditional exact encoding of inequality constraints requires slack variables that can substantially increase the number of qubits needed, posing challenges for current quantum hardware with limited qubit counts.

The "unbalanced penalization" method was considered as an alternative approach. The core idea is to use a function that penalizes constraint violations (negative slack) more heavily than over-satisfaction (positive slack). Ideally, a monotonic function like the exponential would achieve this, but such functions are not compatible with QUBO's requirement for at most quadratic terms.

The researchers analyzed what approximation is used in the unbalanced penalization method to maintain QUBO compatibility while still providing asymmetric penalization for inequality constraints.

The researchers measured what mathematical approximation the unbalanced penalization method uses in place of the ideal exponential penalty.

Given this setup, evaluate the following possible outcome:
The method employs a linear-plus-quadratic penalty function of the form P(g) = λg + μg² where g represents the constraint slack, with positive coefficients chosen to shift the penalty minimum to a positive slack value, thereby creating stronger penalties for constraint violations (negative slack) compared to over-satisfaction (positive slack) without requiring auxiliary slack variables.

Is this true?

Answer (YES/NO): NO